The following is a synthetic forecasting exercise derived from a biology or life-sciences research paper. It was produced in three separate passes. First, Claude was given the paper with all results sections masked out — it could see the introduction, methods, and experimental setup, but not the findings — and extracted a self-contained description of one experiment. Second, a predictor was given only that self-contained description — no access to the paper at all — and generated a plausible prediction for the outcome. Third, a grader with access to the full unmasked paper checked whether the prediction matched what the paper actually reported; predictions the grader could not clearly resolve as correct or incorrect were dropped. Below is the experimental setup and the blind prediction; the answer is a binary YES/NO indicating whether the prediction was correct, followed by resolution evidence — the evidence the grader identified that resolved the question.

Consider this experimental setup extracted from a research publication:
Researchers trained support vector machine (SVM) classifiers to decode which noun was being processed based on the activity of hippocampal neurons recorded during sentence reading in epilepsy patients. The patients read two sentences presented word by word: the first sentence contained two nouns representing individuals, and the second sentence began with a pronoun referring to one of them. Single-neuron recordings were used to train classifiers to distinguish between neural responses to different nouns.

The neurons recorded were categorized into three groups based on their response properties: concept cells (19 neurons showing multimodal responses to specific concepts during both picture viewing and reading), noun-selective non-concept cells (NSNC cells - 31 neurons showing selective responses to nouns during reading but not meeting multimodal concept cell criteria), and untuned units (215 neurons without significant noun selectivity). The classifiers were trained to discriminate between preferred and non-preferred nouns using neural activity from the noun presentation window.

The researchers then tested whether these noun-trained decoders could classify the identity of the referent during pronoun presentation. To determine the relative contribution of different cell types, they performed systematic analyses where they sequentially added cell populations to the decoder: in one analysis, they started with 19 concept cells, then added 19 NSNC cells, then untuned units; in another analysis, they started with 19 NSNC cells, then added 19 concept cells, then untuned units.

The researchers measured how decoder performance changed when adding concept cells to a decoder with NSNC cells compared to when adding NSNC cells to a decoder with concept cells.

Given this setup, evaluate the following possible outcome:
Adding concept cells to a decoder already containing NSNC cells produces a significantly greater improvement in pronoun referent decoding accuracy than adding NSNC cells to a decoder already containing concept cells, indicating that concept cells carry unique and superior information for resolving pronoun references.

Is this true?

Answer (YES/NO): YES